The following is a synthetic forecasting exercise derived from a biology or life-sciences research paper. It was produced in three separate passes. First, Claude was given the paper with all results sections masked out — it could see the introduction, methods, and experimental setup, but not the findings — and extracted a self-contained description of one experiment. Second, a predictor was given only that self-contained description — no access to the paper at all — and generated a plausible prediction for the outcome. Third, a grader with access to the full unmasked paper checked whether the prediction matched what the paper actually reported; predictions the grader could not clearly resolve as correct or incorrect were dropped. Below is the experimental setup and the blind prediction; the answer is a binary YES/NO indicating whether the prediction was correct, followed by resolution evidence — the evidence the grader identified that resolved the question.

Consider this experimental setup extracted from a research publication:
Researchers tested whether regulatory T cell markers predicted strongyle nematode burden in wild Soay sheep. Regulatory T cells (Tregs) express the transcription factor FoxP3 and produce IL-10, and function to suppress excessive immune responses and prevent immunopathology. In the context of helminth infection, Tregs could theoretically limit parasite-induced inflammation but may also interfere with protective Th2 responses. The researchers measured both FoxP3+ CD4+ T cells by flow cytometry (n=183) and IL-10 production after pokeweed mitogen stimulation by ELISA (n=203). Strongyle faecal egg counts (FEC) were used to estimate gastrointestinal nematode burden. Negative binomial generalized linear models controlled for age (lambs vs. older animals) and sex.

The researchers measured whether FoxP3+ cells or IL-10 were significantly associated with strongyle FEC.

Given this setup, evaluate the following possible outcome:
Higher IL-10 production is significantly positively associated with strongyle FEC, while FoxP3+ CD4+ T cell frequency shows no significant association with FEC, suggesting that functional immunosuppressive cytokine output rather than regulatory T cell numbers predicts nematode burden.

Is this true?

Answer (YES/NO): NO